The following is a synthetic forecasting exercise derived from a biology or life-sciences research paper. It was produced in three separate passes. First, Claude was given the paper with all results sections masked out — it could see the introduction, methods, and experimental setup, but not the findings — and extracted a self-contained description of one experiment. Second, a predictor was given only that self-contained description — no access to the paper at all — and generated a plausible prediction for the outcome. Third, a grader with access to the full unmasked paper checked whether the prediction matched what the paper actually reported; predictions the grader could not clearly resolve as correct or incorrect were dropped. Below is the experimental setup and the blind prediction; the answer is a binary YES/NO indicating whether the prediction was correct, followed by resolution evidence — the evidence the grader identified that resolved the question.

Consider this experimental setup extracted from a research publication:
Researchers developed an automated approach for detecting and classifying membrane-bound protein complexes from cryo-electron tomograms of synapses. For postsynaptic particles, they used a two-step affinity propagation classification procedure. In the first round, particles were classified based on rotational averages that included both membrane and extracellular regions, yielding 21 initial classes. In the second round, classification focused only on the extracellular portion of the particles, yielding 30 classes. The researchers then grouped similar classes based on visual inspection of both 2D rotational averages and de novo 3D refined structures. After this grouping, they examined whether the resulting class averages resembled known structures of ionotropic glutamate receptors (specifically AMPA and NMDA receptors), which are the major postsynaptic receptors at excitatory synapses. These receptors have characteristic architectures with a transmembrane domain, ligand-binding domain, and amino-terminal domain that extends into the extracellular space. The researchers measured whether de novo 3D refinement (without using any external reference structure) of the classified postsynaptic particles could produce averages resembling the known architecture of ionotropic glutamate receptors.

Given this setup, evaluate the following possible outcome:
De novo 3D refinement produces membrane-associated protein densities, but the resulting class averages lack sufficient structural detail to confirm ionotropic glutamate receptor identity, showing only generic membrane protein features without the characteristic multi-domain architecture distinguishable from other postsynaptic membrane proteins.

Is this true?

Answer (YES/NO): NO